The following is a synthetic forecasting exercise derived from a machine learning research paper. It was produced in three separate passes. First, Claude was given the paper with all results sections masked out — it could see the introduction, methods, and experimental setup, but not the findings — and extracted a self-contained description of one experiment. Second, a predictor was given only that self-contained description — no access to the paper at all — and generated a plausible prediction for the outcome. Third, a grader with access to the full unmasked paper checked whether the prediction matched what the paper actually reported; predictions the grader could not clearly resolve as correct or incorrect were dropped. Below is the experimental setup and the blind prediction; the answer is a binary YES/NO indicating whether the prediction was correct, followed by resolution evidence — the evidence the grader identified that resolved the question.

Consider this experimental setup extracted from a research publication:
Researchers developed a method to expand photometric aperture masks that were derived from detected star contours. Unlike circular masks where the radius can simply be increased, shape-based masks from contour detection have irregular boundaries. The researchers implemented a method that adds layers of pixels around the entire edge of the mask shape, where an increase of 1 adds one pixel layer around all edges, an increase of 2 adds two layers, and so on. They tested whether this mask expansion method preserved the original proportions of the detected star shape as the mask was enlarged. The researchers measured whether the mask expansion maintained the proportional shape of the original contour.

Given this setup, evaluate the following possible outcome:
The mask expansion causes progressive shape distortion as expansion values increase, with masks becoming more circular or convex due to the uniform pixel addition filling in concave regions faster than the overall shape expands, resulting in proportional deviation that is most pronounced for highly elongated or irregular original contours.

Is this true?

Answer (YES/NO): NO